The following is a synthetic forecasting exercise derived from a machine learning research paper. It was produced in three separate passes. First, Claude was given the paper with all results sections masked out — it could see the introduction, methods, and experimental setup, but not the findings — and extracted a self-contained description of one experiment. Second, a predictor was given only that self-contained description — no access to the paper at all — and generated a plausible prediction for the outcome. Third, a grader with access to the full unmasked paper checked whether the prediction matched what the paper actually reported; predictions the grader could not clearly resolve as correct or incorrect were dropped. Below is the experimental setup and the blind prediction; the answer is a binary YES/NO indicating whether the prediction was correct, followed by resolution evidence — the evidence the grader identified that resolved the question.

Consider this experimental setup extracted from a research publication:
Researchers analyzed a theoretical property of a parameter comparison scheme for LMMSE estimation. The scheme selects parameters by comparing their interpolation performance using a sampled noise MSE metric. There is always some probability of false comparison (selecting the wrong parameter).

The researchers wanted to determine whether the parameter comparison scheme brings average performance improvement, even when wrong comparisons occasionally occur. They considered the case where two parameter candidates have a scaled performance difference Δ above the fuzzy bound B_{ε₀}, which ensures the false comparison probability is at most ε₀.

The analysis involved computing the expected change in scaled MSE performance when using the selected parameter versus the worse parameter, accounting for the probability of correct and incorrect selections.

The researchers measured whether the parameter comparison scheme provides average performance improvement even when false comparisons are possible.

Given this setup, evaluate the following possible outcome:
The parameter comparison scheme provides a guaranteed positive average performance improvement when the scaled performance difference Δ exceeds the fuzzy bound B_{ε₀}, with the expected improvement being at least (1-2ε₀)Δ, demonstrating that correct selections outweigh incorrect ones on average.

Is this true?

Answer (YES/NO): NO